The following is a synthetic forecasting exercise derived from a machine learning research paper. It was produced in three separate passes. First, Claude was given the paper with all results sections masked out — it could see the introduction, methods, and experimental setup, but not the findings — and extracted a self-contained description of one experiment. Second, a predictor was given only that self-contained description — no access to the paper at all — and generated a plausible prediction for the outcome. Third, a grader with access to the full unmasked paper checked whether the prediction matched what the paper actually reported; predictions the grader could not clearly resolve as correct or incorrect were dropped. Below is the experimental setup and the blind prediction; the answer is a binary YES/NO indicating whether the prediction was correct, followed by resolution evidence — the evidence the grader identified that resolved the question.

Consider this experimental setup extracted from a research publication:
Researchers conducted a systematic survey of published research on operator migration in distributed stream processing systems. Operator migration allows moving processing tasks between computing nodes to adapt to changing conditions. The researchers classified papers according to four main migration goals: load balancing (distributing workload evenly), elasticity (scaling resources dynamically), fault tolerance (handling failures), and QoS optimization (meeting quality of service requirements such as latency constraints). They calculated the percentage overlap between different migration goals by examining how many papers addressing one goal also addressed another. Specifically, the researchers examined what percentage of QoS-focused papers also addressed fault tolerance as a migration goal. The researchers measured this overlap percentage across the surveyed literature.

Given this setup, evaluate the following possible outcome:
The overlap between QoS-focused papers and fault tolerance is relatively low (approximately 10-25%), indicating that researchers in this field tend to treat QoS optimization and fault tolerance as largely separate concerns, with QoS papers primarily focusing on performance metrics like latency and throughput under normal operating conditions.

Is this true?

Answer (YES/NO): NO